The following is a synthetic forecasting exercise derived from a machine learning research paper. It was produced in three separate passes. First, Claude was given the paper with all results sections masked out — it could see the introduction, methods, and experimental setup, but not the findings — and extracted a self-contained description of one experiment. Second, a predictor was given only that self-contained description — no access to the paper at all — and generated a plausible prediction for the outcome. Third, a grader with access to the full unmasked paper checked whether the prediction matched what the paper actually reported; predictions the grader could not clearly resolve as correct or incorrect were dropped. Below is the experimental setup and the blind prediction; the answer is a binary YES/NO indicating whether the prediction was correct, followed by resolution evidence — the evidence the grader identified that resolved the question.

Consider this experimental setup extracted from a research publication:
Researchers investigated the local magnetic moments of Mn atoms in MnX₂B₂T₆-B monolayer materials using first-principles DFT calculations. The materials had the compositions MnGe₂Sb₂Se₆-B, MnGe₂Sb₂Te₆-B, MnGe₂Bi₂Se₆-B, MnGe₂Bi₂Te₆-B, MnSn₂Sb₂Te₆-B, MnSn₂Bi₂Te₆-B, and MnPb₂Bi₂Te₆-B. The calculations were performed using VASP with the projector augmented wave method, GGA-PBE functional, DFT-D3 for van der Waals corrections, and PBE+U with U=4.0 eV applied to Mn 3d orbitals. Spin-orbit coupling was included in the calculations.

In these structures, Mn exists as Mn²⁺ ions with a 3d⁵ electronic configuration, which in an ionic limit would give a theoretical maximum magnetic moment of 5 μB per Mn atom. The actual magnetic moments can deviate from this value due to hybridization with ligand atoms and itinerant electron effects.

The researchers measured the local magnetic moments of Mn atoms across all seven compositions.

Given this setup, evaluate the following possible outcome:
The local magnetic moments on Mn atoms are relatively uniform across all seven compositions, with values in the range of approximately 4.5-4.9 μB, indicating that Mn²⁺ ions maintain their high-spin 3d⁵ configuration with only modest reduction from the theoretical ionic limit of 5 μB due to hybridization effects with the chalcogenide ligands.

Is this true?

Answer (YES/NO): YES